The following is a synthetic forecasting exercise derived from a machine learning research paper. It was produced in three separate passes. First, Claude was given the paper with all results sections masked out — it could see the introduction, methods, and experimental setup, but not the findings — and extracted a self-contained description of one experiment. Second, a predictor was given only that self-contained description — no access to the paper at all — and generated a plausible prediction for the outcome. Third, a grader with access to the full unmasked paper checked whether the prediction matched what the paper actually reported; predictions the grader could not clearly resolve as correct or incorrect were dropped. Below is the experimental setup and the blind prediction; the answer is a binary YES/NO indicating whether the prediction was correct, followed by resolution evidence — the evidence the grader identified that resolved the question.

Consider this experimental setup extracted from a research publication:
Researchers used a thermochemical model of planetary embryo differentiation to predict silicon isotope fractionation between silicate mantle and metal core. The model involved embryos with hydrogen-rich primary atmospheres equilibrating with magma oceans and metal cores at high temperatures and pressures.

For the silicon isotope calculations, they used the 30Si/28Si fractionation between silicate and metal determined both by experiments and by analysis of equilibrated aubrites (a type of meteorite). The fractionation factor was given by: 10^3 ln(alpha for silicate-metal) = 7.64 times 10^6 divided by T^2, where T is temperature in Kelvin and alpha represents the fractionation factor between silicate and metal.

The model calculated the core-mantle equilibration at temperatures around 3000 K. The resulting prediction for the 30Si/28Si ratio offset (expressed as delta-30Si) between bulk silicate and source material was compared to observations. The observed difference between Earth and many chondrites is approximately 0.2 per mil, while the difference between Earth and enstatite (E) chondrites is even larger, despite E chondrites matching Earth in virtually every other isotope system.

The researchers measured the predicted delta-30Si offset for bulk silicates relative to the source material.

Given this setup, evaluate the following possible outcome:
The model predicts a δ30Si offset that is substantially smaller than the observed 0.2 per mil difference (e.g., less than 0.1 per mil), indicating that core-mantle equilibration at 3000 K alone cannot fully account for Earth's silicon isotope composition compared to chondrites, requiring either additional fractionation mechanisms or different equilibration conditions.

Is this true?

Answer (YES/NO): YES